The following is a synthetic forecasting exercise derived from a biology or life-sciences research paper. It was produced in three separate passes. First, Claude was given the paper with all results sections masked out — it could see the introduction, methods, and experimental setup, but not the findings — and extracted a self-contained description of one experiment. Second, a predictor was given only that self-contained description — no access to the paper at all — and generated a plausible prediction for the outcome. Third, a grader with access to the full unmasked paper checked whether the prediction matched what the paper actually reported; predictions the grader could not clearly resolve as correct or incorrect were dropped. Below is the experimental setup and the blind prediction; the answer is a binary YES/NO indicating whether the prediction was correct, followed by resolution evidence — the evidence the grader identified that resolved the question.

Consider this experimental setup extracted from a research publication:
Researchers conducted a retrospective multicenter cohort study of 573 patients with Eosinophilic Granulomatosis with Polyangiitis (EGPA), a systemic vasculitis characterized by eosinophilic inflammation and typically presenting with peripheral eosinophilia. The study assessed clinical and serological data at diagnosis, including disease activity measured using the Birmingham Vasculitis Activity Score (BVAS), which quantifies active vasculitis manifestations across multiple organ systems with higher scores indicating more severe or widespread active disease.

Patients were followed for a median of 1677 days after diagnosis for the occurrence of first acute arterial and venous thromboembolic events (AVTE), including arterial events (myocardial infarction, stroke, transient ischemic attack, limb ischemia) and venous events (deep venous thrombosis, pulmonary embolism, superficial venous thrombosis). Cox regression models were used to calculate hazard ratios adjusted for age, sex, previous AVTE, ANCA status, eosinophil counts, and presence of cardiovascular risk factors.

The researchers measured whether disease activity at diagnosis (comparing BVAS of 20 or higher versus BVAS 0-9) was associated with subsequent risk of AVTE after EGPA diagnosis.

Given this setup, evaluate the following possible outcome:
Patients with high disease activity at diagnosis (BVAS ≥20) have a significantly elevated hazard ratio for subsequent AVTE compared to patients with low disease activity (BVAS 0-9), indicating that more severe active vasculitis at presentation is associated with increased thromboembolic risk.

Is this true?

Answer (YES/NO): YES